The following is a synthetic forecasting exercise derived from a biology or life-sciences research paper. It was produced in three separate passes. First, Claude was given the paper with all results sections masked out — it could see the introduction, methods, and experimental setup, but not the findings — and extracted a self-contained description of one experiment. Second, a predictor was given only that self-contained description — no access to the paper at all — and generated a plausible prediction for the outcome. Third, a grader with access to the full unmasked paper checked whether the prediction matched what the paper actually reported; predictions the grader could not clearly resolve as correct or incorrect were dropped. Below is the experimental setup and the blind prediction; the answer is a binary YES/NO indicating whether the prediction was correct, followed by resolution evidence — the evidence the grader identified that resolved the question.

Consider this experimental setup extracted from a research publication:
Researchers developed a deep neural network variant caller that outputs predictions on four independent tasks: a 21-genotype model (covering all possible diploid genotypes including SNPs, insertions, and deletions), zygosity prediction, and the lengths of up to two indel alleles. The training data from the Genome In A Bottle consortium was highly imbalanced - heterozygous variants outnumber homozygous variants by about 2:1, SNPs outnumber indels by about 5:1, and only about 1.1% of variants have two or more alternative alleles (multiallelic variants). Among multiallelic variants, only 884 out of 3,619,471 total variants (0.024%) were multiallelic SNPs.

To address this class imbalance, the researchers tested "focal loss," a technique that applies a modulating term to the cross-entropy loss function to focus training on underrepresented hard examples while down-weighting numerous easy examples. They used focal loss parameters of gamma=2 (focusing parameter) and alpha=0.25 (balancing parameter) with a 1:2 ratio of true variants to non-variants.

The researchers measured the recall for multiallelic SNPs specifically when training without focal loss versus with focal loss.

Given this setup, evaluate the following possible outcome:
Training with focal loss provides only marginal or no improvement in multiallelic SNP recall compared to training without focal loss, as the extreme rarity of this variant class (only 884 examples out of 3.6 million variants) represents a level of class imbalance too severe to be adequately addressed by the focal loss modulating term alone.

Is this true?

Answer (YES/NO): NO